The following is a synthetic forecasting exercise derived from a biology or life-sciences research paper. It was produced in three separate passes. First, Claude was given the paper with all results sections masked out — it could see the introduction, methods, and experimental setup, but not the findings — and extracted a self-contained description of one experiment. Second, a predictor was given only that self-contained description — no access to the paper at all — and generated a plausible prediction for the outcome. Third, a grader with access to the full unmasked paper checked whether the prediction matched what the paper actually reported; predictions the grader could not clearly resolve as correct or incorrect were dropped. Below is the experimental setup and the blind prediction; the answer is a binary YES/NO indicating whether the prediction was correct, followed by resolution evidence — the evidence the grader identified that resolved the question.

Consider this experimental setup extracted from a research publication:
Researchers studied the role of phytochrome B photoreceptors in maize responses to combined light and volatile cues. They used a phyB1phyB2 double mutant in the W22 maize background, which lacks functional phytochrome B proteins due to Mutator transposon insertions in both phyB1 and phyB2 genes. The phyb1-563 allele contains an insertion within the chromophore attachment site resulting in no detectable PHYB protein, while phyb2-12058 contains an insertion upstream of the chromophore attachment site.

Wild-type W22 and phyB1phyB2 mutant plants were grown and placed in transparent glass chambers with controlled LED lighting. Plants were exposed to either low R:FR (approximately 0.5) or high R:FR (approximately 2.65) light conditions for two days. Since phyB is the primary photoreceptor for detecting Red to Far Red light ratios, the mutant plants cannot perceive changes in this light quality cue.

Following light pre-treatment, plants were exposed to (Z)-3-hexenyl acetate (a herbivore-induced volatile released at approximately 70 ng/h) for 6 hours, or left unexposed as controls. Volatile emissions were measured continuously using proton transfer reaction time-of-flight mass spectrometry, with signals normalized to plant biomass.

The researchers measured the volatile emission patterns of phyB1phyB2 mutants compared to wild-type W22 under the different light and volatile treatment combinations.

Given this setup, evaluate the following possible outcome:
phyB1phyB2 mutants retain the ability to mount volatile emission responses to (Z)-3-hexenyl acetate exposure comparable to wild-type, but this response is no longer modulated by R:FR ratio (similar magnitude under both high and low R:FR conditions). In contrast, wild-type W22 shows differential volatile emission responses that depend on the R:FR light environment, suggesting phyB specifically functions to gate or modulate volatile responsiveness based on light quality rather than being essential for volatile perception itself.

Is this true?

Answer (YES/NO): NO